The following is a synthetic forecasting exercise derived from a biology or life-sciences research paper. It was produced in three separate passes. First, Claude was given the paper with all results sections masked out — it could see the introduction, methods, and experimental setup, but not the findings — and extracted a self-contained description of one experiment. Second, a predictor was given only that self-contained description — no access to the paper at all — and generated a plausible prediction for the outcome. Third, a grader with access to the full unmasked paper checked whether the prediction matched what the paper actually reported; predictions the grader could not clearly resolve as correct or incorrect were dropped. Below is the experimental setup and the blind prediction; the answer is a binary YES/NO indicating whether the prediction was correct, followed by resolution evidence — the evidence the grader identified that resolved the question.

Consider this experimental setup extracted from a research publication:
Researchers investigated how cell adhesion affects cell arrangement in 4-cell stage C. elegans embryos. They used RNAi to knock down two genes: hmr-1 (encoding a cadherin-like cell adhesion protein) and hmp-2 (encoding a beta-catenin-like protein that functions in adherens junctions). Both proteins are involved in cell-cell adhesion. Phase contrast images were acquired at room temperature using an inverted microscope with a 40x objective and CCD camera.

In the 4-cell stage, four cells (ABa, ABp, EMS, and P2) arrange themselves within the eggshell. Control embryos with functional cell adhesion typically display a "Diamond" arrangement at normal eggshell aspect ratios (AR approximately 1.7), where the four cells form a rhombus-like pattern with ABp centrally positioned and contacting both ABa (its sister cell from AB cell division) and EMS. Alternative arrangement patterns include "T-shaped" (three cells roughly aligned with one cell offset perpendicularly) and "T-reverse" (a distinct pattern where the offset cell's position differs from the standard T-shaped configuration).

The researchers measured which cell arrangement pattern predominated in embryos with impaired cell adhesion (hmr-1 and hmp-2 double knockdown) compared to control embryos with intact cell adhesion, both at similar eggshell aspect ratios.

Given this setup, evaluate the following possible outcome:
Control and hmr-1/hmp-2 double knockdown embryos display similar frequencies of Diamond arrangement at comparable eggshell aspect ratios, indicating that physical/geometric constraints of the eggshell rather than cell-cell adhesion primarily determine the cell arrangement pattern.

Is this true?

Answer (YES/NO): NO